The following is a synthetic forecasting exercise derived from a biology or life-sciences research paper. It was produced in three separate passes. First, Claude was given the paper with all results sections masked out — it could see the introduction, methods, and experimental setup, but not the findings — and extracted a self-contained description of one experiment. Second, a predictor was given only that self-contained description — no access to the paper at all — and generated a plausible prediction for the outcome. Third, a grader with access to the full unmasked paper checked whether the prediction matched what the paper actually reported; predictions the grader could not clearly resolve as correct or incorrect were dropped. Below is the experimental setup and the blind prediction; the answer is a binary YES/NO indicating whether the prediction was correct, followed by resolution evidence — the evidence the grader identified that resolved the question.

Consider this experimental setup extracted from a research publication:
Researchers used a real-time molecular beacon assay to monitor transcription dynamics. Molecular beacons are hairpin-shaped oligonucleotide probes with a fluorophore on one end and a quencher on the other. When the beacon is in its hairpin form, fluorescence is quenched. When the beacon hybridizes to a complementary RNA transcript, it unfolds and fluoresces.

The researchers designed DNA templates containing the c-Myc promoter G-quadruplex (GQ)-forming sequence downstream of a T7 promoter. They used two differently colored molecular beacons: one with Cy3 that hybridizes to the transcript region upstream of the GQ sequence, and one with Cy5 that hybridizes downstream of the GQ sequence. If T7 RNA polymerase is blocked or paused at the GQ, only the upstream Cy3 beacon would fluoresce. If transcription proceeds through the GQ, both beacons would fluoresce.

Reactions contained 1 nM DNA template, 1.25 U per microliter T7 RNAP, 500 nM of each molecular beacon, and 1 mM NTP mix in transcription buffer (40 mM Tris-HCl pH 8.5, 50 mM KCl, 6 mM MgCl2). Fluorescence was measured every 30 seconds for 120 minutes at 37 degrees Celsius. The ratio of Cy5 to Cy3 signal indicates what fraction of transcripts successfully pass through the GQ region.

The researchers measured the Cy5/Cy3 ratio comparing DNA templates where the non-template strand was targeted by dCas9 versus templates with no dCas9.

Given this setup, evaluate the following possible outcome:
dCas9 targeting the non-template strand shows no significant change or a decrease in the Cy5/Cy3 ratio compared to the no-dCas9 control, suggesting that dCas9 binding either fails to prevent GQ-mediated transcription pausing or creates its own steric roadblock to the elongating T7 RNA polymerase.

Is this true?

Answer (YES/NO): YES